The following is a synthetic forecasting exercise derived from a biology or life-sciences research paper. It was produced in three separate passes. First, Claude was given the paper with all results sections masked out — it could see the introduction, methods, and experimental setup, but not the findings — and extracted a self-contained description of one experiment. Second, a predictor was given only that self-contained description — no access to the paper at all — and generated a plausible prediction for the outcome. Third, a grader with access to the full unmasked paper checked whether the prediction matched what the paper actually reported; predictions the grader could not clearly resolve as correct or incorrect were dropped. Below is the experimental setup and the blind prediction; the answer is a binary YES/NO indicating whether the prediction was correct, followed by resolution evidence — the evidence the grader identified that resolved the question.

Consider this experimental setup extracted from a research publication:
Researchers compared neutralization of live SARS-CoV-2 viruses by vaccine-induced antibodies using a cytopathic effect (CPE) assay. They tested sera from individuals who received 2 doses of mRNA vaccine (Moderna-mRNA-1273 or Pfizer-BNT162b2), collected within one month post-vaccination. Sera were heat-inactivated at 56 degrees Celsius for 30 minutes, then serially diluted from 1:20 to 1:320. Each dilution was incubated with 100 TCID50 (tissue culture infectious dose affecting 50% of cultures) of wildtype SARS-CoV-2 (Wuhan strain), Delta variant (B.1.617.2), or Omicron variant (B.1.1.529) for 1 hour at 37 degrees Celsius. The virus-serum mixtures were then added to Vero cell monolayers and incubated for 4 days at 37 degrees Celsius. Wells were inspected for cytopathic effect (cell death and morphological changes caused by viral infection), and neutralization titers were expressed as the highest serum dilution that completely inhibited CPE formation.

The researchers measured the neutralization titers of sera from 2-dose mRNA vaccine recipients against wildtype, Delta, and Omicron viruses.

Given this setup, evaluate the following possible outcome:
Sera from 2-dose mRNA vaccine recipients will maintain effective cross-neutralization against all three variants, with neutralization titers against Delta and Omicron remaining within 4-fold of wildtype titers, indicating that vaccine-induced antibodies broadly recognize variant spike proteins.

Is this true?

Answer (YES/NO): NO